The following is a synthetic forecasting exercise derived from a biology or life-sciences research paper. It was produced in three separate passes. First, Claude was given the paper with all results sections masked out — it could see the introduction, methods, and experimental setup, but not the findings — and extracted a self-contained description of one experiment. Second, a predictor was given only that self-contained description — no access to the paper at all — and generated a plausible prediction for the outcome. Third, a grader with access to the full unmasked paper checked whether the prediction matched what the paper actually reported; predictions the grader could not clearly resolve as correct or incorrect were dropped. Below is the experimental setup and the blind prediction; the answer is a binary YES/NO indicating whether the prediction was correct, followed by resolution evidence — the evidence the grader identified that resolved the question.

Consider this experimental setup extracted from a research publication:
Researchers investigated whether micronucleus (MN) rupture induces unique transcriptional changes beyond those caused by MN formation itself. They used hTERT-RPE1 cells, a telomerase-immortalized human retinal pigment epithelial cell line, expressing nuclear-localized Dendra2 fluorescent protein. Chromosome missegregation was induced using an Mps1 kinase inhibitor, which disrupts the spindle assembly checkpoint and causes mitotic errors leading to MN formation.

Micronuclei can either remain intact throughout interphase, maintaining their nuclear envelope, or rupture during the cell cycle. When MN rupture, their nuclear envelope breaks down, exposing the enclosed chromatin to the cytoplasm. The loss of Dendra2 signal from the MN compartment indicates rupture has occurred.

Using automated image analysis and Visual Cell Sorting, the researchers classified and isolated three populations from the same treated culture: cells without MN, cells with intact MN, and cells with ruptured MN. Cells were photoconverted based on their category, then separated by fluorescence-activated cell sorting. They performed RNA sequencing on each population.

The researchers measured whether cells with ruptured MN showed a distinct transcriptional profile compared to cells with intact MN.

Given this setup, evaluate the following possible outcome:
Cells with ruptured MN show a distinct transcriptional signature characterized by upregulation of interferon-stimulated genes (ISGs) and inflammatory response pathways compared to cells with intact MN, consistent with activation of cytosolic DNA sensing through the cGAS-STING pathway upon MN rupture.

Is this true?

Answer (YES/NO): NO